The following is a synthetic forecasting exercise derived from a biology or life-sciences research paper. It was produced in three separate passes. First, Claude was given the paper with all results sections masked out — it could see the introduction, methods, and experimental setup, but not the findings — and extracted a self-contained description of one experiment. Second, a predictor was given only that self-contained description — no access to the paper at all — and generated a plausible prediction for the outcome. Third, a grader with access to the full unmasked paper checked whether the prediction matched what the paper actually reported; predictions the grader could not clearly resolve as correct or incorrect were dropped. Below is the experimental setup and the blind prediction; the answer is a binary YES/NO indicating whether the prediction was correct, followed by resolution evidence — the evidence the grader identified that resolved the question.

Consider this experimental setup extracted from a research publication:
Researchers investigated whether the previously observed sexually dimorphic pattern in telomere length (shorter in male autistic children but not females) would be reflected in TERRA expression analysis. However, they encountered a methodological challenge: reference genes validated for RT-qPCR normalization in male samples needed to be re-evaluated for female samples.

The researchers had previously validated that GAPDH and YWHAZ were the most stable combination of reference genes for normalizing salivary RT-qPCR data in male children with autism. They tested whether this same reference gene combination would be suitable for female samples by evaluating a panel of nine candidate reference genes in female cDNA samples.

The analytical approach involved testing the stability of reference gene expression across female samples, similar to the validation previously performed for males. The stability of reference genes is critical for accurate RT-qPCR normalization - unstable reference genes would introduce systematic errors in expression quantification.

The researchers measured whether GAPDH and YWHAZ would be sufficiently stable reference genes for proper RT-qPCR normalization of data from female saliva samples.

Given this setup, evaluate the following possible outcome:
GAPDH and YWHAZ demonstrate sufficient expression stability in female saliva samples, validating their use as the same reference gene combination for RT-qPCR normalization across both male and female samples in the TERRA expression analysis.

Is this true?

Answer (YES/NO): NO